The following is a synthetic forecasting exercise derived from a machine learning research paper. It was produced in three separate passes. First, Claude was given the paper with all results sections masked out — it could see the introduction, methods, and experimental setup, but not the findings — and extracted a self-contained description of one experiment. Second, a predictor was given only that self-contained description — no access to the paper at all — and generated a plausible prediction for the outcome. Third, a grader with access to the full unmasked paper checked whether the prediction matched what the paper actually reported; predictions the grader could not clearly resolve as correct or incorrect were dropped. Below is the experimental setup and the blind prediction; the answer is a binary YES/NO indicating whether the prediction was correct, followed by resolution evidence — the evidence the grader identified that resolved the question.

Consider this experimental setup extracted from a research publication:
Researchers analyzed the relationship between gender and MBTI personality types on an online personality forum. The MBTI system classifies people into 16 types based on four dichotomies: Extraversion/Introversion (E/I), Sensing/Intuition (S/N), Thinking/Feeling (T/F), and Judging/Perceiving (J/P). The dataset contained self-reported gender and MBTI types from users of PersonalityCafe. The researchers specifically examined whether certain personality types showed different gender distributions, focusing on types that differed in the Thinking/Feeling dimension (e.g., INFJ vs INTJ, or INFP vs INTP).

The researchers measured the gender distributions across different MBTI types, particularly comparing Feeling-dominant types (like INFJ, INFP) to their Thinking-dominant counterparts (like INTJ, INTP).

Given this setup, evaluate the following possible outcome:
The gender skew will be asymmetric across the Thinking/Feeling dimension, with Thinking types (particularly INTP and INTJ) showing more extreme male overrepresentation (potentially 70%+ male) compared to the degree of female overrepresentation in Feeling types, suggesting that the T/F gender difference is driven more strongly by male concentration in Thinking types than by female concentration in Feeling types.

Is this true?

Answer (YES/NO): NO